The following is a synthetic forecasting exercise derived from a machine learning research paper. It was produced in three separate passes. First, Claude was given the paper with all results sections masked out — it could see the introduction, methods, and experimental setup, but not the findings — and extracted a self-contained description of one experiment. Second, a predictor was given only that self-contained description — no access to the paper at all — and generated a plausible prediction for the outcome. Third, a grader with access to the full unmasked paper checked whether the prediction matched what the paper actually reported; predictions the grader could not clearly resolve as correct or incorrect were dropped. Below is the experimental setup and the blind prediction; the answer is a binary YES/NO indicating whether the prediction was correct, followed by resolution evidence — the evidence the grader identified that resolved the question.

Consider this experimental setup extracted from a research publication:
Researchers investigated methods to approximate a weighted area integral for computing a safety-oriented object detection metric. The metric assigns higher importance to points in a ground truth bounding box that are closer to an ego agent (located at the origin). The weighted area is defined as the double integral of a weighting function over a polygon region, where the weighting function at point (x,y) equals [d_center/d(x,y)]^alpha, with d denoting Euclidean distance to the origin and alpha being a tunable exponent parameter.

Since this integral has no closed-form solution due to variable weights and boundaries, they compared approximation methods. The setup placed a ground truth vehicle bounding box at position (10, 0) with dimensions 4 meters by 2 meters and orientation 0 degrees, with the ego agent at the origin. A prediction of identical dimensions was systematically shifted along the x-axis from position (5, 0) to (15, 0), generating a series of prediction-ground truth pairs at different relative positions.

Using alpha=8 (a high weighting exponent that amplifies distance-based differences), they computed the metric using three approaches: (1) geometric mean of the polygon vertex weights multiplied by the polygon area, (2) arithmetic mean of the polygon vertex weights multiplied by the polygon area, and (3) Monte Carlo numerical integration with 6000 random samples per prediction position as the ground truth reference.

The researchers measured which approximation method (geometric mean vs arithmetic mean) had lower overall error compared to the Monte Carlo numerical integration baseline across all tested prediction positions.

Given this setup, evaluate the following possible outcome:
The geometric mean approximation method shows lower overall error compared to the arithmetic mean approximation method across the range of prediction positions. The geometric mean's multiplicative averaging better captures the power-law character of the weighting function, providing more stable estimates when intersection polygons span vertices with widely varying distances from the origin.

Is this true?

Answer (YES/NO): YES